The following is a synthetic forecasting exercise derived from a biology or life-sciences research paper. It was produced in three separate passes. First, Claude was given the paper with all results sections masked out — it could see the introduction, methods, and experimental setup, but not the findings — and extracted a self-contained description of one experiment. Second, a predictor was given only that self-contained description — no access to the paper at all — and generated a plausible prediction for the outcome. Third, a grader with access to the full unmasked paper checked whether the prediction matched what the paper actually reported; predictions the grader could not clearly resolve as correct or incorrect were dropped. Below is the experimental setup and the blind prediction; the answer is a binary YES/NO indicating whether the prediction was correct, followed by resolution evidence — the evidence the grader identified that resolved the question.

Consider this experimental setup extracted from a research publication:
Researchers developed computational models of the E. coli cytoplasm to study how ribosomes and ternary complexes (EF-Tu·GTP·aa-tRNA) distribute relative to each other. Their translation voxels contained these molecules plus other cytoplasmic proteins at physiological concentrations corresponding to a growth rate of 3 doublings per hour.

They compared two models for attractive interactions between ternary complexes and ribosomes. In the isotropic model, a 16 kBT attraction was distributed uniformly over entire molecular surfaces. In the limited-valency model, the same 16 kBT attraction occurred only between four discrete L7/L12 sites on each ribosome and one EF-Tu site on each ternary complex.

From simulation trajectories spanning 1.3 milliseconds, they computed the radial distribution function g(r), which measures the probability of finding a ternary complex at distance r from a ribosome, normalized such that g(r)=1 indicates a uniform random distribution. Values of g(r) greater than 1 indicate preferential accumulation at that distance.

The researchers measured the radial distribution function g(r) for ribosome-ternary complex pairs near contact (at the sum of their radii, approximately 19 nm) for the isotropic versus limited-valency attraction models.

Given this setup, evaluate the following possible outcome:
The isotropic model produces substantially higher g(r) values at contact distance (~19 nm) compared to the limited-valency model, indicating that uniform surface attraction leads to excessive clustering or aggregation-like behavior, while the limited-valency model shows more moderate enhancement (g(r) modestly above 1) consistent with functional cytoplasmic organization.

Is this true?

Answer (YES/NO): YES